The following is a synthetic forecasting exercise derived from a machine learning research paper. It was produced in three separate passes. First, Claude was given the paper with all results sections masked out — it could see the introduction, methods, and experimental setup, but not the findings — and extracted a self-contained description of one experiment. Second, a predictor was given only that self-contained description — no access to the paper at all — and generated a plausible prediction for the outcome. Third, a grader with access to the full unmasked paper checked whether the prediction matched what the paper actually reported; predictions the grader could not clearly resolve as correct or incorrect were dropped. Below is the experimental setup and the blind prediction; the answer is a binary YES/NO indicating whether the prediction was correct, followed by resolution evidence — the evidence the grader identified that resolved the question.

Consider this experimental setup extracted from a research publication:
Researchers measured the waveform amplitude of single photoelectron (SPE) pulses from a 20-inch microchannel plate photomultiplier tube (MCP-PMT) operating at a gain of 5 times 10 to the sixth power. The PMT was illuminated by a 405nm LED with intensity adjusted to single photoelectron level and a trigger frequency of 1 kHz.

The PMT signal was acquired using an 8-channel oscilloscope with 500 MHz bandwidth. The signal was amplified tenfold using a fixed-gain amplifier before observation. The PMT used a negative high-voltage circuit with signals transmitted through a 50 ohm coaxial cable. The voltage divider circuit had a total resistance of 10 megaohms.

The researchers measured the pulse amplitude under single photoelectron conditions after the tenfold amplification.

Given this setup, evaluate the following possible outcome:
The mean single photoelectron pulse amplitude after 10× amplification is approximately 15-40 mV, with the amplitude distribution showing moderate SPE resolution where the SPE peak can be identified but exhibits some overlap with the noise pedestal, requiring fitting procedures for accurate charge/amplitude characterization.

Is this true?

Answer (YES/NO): NO